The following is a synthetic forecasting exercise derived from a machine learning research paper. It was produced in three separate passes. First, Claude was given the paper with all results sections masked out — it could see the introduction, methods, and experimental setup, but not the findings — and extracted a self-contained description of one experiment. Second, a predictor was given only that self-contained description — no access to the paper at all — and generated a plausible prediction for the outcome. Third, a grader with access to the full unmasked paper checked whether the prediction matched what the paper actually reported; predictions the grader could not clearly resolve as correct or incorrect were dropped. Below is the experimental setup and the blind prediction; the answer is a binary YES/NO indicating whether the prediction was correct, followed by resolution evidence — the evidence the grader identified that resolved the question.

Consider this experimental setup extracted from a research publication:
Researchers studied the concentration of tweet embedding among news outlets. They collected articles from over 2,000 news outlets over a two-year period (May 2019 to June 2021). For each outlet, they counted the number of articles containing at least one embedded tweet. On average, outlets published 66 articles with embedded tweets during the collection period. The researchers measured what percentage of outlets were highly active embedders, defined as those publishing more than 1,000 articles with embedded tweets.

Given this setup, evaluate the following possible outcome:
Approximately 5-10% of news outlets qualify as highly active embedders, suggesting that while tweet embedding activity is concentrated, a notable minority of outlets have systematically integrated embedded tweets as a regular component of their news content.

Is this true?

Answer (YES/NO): NO